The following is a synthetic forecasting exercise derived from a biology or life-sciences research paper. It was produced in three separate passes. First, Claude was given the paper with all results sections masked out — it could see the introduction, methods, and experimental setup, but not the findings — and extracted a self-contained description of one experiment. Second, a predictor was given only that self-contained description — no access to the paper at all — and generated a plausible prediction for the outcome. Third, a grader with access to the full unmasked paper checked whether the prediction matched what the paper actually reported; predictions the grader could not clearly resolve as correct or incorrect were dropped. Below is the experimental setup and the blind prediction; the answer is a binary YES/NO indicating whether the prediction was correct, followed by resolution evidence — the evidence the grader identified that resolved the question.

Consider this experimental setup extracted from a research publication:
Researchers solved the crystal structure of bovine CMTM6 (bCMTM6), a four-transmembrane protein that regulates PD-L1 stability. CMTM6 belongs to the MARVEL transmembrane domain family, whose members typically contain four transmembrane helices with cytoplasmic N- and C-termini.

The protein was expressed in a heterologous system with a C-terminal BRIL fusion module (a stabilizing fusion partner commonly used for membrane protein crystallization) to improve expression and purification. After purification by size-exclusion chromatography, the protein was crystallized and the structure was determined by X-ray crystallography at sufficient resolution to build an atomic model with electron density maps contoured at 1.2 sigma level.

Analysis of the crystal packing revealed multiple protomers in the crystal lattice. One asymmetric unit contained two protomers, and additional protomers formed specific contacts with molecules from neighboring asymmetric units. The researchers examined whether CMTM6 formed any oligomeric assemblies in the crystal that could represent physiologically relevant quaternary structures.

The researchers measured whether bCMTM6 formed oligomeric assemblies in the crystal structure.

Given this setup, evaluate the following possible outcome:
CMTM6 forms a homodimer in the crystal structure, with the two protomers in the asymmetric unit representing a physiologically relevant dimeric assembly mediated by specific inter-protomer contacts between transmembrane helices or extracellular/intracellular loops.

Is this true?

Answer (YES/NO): NO